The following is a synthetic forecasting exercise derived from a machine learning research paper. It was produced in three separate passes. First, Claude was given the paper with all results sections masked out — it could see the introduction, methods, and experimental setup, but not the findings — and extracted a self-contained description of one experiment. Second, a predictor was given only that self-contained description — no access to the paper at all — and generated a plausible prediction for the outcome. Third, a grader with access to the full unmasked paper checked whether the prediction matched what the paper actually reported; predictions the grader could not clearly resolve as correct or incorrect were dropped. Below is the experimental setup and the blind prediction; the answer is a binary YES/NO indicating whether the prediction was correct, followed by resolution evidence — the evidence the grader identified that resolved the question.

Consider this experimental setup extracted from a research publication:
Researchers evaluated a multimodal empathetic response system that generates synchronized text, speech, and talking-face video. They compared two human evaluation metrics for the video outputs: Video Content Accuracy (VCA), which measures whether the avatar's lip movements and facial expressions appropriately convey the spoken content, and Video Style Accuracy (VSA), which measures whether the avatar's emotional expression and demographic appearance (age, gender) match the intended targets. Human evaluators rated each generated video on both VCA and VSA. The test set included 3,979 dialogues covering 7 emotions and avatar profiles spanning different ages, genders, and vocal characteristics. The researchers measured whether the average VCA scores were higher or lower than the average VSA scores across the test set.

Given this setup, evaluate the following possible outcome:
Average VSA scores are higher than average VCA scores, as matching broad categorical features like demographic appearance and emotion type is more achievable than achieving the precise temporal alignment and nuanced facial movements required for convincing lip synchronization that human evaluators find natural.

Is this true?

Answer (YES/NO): YES